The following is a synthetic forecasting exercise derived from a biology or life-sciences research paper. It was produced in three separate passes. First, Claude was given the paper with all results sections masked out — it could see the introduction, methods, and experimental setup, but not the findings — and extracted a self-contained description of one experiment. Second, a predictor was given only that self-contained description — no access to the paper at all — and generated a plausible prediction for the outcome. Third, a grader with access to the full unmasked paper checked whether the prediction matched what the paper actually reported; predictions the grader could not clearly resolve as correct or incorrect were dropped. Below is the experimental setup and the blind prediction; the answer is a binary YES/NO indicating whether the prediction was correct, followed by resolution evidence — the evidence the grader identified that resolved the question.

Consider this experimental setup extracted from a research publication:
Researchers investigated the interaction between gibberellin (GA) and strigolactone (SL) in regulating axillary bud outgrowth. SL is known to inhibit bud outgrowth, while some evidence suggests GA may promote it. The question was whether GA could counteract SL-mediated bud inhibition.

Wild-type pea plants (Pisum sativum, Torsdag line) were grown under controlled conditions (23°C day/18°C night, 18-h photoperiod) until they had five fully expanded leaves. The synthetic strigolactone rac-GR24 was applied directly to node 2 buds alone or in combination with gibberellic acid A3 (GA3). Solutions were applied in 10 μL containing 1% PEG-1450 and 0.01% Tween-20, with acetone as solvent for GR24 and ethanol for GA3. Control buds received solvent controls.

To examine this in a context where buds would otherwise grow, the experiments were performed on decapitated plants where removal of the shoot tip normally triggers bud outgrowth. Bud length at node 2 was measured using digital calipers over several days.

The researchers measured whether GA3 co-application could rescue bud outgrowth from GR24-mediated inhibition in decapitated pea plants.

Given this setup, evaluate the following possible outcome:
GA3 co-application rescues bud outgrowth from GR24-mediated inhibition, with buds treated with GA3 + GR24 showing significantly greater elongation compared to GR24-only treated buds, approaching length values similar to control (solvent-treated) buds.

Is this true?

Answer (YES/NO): NO